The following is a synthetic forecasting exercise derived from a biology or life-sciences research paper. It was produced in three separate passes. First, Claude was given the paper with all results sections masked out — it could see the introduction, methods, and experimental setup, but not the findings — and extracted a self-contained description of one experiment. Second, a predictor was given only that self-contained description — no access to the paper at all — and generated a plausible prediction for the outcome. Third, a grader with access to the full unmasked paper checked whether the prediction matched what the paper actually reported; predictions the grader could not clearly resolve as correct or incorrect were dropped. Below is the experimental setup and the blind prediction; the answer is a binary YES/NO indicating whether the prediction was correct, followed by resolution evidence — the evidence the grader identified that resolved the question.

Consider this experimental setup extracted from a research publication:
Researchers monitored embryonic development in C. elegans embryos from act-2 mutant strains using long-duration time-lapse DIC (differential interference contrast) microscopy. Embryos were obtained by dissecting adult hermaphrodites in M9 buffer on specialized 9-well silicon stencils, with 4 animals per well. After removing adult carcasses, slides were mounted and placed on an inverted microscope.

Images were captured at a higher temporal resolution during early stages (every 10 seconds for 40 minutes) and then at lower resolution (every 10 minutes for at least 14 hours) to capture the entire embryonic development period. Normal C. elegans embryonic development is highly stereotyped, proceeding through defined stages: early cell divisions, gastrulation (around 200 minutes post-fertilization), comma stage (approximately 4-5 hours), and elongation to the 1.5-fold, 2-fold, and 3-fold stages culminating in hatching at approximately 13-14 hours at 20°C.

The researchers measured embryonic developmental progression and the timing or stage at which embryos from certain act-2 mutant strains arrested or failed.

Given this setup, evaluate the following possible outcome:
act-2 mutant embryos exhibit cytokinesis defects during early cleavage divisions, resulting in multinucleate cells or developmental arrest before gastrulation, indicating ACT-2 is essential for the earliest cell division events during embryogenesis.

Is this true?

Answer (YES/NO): NO